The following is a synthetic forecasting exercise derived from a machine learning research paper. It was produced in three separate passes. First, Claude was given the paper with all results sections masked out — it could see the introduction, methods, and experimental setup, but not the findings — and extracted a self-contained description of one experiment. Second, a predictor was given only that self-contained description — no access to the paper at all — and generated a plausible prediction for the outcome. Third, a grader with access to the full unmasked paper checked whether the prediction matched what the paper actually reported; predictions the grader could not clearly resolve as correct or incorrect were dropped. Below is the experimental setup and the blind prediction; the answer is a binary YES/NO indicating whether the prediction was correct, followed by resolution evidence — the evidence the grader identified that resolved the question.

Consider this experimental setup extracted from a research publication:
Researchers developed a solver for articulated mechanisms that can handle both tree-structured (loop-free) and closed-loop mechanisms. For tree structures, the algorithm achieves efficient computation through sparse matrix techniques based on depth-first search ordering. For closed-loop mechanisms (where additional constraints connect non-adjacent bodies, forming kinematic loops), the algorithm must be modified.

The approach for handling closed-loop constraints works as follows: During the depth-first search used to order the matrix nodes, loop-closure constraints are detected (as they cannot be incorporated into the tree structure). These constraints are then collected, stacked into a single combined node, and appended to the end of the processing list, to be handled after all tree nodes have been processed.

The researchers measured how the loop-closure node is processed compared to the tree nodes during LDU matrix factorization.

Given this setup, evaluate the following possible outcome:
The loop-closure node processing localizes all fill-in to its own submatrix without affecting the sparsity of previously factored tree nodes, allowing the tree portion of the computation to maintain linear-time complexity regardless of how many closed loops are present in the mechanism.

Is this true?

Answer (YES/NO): YES